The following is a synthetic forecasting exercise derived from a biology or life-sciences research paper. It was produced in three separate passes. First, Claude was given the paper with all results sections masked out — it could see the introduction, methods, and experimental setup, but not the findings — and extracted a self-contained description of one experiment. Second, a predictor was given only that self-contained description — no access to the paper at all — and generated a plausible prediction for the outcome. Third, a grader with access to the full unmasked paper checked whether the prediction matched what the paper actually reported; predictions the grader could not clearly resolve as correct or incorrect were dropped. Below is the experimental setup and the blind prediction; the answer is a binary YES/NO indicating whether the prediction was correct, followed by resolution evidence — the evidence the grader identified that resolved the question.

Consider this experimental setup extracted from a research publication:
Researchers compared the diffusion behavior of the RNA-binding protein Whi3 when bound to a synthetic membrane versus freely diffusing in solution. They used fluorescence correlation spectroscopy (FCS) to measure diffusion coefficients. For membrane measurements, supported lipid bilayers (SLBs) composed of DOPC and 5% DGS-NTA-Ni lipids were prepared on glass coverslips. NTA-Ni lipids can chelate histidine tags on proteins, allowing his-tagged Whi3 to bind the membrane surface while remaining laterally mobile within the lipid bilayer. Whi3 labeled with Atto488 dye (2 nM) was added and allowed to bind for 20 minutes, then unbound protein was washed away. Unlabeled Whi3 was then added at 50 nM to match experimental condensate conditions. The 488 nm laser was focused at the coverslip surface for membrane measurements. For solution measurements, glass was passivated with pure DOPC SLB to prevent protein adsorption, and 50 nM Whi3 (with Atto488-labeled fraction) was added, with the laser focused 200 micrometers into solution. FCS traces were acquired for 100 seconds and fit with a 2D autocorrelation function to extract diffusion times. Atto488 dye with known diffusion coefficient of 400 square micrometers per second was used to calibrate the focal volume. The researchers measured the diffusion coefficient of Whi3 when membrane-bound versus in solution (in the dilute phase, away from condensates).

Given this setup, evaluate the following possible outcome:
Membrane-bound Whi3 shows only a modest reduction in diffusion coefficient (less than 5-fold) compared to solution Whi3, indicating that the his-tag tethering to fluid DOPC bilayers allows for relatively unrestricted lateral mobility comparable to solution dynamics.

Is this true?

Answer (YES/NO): NO